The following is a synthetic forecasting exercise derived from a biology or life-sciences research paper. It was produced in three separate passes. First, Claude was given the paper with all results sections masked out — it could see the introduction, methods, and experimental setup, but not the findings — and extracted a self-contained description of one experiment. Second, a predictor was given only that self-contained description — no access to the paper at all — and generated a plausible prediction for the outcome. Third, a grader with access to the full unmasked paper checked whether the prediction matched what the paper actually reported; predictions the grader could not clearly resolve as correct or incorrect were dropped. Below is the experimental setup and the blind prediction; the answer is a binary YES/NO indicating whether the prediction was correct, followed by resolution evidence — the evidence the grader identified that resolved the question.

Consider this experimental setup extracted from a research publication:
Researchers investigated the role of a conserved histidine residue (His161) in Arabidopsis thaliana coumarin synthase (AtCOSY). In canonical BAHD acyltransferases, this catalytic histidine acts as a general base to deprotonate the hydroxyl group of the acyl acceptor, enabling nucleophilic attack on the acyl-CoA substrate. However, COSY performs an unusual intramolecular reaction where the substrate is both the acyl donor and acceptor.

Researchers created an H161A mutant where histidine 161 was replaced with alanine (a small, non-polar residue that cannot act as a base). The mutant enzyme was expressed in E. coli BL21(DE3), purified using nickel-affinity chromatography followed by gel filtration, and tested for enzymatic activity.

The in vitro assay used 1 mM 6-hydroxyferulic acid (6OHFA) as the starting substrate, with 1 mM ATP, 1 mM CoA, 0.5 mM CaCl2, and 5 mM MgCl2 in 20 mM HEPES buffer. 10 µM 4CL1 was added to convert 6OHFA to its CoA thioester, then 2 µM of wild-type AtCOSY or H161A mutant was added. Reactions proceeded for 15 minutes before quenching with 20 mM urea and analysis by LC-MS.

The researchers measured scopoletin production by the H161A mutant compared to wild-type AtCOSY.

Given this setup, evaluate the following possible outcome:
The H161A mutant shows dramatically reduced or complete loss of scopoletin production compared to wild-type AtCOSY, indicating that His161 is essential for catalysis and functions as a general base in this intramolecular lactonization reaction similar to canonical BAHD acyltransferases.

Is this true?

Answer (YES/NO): NO